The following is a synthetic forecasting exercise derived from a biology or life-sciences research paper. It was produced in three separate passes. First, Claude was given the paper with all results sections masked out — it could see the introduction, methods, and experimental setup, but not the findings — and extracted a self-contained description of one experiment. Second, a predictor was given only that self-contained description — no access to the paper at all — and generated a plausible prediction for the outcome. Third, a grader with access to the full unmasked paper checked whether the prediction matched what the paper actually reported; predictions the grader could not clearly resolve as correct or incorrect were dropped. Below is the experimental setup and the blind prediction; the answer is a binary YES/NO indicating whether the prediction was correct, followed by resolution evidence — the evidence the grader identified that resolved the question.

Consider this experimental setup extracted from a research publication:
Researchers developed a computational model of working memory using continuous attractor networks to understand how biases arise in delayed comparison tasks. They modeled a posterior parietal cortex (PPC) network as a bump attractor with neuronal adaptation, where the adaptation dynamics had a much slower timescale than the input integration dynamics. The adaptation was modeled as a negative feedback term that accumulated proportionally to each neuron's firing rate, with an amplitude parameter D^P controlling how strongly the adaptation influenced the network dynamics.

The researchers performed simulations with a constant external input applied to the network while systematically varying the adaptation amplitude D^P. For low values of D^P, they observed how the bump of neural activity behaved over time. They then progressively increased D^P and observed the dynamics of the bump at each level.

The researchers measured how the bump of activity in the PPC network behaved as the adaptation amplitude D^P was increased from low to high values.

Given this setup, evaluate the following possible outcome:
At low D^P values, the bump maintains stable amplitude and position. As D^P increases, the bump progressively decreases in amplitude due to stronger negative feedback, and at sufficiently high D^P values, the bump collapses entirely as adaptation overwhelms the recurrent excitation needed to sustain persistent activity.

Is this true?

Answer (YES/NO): NO